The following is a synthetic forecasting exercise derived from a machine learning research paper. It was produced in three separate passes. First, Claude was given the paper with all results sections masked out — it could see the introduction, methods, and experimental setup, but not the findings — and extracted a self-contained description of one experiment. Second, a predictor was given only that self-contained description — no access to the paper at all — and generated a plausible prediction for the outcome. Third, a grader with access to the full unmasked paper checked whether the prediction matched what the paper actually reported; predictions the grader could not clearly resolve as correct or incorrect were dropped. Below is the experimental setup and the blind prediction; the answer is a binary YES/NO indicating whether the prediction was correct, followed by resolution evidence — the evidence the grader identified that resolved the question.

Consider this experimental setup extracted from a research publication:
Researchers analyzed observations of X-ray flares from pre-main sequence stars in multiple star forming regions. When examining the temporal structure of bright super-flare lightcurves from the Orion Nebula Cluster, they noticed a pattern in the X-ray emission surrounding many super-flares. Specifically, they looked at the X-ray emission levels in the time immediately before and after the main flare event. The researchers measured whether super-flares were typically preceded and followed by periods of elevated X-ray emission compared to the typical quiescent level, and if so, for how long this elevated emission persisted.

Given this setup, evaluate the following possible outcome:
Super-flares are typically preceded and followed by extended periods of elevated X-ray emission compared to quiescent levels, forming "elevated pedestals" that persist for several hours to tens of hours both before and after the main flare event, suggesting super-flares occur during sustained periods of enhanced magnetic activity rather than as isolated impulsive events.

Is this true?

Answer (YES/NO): NO